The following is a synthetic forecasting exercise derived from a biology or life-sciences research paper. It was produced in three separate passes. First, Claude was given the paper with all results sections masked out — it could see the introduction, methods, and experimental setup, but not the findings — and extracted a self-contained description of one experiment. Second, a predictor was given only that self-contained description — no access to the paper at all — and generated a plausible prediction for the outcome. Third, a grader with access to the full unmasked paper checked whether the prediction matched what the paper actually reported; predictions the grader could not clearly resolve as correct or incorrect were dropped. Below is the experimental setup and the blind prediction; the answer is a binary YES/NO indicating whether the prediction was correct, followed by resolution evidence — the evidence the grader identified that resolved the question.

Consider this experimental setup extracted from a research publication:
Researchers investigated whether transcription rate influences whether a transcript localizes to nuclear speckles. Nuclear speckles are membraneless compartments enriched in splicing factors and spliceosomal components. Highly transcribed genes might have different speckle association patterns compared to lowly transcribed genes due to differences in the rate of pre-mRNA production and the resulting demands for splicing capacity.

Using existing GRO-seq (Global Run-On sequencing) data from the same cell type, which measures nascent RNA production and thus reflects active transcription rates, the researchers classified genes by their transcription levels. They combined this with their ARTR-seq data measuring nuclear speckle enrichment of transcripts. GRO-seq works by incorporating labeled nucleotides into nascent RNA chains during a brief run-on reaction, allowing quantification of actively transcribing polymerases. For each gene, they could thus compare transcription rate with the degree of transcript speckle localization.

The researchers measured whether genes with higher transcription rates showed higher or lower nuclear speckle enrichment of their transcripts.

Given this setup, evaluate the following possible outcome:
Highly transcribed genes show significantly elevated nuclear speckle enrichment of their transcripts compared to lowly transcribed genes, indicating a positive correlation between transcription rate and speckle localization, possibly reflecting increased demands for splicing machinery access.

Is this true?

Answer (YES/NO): NO